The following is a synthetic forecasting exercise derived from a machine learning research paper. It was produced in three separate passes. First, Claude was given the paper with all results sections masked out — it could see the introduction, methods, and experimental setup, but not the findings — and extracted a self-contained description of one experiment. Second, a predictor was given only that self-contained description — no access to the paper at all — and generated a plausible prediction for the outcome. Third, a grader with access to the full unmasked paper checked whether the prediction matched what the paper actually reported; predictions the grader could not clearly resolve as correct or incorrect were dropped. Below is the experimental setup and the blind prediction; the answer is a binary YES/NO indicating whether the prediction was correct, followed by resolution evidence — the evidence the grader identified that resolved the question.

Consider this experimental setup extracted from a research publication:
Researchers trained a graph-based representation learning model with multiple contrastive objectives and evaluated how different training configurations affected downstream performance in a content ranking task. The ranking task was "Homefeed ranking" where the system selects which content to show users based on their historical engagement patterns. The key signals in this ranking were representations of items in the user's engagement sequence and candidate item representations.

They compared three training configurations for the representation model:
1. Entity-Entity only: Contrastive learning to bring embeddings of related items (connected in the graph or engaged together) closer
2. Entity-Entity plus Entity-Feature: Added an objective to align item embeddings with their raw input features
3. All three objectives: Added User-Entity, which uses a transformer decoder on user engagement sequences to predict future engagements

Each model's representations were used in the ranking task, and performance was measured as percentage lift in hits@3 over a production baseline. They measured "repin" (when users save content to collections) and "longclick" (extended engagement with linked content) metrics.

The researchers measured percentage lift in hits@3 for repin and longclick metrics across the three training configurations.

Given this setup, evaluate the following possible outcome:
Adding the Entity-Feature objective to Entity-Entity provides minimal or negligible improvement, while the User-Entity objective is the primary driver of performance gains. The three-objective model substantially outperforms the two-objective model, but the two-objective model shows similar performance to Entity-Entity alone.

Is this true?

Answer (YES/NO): NO